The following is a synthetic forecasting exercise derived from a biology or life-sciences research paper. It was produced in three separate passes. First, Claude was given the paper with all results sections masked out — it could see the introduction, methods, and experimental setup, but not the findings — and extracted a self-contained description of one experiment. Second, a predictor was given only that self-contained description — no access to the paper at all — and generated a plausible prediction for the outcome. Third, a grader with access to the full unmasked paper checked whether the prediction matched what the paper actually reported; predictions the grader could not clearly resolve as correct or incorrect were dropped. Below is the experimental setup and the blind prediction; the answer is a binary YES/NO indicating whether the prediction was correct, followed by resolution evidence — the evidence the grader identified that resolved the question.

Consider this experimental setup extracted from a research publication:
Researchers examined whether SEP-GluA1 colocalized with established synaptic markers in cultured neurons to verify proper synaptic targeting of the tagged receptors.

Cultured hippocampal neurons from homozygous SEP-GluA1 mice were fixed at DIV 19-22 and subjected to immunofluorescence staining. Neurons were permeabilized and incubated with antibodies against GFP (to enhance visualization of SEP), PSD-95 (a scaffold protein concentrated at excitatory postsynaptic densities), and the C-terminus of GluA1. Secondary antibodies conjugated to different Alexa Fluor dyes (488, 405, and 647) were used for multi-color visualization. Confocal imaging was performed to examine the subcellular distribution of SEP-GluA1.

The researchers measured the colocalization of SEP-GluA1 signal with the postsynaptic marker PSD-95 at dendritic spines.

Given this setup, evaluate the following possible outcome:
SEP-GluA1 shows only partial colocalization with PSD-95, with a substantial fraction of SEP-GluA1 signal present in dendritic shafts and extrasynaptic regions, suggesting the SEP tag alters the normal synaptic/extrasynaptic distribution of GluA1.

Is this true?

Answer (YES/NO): NO